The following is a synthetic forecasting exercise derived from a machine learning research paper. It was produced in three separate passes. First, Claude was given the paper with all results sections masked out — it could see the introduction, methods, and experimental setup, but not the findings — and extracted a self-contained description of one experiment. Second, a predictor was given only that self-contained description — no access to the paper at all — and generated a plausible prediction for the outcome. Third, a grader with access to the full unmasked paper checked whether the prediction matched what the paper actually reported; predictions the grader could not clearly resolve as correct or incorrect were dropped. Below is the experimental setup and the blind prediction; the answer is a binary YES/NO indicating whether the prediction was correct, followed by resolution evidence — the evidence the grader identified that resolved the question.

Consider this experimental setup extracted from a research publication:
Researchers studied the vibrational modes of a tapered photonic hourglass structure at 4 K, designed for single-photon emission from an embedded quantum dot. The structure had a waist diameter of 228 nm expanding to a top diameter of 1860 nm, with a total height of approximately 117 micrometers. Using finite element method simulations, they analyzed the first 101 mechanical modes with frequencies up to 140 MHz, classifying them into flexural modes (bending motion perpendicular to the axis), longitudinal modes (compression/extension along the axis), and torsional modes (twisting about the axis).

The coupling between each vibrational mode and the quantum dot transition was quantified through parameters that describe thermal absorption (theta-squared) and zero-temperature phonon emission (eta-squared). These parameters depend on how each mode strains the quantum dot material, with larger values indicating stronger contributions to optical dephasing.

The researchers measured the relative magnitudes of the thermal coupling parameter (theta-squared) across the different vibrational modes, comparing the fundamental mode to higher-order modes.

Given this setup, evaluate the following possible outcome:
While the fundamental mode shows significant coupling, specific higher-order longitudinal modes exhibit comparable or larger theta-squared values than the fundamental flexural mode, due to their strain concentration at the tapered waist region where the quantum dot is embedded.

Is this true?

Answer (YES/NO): NO